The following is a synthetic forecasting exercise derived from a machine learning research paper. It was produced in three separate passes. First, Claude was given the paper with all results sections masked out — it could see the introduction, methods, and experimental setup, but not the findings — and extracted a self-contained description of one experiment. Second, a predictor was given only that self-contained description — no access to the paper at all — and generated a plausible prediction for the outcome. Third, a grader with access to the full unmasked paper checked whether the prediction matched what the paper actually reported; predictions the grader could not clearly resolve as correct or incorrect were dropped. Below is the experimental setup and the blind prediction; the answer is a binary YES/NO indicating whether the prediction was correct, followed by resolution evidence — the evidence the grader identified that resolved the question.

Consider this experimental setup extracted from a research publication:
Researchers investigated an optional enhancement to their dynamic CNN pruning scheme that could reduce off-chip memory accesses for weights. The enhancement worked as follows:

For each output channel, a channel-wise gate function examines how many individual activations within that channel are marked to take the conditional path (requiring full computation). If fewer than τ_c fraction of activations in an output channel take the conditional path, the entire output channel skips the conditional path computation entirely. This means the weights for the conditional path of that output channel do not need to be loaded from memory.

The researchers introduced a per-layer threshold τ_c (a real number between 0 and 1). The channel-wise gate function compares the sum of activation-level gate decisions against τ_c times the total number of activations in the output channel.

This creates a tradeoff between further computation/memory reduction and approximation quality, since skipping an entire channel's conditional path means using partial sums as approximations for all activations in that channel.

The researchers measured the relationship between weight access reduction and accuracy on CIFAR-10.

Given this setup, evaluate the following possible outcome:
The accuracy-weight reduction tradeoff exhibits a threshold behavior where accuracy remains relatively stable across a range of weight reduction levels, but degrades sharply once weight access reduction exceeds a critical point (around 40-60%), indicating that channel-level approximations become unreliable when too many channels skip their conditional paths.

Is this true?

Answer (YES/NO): NO